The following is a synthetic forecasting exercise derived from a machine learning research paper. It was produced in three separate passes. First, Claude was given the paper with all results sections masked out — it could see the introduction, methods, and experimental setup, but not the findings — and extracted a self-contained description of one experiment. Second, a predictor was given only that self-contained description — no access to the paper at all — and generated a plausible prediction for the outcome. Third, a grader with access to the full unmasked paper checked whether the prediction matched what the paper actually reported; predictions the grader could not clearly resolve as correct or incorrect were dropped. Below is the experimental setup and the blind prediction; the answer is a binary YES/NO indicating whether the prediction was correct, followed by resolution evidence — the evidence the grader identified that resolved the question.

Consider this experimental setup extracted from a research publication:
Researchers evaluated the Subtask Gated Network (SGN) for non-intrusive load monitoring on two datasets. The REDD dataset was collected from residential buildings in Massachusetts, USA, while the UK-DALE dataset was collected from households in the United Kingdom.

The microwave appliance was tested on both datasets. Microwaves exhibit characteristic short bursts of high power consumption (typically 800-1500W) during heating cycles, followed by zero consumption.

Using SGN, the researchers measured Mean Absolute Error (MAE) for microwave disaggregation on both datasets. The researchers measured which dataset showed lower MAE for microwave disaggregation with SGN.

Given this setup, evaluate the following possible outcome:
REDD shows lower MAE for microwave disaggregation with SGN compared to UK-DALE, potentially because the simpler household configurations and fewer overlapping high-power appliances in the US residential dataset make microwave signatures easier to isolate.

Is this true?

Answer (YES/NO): NO